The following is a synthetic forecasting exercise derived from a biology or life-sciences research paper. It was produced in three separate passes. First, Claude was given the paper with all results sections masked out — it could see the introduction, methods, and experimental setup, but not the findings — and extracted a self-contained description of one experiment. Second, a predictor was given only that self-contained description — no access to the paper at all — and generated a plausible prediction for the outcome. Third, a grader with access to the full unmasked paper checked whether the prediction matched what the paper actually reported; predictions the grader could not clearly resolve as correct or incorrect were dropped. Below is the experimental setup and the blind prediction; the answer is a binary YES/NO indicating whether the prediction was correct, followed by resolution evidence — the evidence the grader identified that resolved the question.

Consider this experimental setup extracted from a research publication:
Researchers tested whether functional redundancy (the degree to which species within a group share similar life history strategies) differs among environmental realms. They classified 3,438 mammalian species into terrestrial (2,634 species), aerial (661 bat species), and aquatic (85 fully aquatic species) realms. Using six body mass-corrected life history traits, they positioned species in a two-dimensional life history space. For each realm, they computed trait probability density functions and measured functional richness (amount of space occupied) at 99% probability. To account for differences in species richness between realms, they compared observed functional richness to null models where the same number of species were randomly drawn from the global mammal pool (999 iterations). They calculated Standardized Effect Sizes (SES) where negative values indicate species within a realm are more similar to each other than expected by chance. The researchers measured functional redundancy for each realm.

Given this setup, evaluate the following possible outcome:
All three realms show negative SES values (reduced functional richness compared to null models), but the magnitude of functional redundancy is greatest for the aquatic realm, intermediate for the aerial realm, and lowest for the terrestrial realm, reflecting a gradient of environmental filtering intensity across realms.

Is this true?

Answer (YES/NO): NO